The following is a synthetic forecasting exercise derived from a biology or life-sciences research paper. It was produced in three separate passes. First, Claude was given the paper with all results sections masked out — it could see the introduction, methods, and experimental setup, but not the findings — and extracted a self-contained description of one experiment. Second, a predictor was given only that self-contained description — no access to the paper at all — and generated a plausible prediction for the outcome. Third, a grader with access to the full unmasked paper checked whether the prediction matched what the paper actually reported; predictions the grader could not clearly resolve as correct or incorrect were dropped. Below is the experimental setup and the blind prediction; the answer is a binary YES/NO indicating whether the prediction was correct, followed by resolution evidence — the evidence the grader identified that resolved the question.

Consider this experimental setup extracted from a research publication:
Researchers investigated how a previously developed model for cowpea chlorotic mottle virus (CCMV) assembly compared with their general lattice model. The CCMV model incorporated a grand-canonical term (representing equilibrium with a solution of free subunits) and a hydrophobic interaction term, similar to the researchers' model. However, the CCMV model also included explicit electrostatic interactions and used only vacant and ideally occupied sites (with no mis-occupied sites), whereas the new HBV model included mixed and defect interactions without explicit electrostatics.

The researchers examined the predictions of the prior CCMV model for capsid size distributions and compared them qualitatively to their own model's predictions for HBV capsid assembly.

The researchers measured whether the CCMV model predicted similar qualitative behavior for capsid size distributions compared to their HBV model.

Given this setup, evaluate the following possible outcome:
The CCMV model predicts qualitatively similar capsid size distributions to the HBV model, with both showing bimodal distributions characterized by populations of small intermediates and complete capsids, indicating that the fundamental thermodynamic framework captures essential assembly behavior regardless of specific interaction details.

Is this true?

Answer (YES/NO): YES